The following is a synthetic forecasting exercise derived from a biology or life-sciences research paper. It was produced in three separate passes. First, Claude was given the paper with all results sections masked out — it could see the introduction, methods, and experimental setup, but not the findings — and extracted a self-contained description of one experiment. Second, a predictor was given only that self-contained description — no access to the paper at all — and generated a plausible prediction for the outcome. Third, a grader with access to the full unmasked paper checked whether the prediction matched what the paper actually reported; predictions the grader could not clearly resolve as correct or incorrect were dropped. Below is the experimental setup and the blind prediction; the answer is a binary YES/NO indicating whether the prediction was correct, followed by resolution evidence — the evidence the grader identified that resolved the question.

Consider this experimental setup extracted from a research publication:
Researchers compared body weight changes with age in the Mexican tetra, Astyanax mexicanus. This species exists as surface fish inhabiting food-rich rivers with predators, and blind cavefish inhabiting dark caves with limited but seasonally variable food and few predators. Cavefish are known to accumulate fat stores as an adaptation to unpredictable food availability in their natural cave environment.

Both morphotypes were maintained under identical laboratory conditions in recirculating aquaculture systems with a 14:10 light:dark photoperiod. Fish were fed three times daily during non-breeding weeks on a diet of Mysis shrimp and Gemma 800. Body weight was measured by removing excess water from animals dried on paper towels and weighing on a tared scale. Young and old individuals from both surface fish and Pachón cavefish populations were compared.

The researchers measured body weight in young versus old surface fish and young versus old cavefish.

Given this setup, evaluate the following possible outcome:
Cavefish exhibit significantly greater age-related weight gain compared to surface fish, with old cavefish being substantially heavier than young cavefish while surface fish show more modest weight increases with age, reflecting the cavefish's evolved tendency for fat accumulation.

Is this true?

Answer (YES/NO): NO